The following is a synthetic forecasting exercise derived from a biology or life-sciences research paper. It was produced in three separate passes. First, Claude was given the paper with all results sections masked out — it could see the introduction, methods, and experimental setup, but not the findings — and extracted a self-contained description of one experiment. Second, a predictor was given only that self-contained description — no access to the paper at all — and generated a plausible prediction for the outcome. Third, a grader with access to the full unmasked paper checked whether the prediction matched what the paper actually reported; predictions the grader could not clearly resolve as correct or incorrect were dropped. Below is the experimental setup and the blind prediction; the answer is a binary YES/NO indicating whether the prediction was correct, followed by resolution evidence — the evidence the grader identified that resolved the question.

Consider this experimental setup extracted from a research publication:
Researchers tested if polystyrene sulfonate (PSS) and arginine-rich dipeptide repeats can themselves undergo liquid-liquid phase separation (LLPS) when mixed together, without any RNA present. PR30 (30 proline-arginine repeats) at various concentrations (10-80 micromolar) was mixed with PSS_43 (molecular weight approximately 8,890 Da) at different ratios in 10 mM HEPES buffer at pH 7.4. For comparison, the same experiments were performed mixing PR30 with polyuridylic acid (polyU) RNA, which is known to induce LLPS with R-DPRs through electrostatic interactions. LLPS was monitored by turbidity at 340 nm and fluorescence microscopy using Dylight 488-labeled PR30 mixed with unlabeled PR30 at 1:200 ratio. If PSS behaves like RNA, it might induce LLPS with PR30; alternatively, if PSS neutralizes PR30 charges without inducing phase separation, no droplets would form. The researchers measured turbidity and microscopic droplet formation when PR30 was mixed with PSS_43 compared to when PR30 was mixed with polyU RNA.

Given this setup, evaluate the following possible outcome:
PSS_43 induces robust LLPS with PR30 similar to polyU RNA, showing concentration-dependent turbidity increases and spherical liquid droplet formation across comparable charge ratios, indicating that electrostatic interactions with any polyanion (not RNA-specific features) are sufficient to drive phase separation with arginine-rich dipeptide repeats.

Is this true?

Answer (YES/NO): NO